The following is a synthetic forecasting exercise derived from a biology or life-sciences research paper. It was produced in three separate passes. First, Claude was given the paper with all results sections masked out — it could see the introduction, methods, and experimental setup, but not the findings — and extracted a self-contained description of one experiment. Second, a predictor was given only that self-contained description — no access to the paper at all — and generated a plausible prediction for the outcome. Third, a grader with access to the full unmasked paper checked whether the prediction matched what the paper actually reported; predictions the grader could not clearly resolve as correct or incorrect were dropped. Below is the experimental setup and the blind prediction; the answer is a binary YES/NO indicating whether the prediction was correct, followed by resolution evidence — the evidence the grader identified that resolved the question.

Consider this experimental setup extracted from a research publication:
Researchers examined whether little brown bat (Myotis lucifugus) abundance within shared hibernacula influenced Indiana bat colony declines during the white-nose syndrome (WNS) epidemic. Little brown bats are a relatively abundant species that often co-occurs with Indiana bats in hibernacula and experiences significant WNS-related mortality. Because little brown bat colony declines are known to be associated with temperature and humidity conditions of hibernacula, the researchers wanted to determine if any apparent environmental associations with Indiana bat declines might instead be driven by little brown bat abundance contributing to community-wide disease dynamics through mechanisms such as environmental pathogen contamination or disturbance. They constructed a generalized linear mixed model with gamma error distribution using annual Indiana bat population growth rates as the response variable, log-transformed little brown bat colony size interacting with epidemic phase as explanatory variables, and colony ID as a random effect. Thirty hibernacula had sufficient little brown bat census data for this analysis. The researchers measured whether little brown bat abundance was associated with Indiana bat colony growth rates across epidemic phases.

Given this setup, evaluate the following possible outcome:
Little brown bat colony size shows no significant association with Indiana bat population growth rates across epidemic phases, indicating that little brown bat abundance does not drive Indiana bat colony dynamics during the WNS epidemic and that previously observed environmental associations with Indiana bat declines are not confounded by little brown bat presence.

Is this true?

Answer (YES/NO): YES